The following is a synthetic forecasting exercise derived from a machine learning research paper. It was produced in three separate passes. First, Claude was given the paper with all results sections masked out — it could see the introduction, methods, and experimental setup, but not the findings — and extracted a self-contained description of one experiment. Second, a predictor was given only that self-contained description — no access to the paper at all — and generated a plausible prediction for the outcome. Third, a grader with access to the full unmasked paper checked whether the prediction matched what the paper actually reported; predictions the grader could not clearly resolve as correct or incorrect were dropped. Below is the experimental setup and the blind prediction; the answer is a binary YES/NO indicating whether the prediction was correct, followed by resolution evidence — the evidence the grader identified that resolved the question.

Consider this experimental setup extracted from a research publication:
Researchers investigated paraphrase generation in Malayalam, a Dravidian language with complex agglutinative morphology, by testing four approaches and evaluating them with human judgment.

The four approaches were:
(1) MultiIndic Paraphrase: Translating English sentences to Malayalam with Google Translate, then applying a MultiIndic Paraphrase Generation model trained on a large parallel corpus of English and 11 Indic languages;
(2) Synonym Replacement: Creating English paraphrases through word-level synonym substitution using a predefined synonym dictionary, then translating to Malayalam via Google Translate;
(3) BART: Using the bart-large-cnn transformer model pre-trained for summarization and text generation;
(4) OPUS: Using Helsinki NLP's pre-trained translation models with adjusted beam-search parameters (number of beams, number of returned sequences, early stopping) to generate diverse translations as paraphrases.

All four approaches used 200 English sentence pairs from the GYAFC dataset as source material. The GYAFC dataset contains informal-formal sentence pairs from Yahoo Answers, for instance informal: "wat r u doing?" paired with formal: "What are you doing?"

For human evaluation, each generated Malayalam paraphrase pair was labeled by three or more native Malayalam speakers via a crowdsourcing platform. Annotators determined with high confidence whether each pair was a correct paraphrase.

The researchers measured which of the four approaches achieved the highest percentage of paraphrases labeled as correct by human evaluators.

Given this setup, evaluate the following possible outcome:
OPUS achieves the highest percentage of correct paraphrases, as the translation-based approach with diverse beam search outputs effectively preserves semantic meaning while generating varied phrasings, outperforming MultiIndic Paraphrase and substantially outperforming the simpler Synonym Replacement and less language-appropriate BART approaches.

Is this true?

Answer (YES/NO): NO